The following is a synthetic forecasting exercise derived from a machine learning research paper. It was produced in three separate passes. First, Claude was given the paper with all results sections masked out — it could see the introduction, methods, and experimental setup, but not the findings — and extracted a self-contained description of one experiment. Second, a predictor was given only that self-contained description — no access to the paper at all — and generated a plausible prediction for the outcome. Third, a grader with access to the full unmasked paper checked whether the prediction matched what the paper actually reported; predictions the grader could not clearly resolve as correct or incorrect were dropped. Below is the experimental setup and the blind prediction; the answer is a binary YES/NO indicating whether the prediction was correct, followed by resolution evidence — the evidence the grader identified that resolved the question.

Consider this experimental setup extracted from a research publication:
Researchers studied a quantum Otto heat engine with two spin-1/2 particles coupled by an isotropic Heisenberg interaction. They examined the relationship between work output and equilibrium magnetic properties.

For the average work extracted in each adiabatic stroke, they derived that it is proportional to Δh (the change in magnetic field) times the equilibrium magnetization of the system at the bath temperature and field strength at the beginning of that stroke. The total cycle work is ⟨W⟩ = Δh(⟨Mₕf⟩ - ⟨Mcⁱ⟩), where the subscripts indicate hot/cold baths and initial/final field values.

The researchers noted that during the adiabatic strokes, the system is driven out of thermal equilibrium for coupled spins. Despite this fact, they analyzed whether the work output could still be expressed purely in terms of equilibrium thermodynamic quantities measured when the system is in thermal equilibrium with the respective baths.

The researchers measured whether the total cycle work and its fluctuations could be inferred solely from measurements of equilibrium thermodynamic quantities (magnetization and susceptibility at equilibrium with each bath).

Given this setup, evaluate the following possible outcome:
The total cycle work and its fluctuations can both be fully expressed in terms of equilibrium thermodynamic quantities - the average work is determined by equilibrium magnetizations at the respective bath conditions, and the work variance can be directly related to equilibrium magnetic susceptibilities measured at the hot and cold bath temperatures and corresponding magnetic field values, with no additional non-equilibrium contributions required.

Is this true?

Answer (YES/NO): YES